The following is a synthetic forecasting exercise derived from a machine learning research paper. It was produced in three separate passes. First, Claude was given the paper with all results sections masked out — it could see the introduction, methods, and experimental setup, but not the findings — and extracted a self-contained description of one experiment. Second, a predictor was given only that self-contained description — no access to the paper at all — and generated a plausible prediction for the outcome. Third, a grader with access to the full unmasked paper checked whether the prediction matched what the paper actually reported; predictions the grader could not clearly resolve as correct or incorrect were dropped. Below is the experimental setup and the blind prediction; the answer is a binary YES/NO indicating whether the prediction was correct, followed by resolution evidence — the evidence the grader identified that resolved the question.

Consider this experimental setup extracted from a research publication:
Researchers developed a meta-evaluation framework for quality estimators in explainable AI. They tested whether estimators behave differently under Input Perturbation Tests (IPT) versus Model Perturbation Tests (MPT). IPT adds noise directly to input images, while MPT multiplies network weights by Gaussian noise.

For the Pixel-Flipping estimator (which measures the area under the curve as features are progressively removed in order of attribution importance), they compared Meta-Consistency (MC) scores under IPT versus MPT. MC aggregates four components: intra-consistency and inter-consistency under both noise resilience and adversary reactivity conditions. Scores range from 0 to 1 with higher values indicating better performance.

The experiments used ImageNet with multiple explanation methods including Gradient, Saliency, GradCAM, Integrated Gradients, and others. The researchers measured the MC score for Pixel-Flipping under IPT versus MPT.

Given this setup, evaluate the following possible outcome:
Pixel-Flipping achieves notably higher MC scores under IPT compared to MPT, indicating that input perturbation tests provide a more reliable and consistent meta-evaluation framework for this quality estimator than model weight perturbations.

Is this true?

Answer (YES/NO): YES